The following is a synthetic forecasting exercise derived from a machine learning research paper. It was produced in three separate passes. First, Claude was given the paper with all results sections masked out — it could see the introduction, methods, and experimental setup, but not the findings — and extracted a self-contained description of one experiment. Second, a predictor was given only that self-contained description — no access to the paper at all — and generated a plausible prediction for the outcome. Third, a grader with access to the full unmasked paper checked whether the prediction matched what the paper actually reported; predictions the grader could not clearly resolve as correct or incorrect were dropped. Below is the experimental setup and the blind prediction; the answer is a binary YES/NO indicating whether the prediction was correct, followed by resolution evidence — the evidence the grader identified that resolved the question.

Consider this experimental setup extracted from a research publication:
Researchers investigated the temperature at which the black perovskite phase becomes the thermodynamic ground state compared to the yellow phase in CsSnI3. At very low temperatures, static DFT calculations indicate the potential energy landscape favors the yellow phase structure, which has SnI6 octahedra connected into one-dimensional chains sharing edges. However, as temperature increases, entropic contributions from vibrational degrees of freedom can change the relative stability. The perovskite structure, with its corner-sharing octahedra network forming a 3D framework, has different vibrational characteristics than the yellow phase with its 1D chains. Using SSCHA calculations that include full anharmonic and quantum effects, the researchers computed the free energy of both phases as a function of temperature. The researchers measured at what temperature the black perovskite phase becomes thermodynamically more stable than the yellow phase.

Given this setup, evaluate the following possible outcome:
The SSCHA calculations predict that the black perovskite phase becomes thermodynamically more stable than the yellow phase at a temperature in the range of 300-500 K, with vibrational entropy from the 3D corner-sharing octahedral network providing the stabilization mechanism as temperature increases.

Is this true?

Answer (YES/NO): NO